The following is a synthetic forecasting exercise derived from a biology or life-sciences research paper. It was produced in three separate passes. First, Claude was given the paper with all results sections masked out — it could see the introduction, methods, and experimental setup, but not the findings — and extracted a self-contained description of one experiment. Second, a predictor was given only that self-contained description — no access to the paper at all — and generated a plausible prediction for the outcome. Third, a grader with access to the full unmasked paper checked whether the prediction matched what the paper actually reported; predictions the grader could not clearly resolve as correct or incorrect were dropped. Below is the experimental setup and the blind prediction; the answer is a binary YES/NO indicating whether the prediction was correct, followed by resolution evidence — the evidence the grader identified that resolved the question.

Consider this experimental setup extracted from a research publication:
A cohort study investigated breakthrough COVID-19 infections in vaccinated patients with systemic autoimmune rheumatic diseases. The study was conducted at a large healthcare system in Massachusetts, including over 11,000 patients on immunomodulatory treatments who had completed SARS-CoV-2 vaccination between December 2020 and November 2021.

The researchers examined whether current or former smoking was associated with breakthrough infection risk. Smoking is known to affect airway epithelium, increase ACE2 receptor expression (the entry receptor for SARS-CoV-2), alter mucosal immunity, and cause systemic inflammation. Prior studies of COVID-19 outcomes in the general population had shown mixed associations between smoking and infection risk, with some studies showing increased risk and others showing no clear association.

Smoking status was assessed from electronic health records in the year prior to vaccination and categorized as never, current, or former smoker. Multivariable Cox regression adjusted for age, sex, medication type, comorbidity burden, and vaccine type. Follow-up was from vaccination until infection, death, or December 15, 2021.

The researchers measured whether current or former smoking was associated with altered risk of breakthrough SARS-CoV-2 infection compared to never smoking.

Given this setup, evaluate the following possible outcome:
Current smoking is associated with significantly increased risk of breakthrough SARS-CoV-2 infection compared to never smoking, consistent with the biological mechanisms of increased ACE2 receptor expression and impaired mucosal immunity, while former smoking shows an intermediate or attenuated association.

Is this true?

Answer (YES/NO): NO